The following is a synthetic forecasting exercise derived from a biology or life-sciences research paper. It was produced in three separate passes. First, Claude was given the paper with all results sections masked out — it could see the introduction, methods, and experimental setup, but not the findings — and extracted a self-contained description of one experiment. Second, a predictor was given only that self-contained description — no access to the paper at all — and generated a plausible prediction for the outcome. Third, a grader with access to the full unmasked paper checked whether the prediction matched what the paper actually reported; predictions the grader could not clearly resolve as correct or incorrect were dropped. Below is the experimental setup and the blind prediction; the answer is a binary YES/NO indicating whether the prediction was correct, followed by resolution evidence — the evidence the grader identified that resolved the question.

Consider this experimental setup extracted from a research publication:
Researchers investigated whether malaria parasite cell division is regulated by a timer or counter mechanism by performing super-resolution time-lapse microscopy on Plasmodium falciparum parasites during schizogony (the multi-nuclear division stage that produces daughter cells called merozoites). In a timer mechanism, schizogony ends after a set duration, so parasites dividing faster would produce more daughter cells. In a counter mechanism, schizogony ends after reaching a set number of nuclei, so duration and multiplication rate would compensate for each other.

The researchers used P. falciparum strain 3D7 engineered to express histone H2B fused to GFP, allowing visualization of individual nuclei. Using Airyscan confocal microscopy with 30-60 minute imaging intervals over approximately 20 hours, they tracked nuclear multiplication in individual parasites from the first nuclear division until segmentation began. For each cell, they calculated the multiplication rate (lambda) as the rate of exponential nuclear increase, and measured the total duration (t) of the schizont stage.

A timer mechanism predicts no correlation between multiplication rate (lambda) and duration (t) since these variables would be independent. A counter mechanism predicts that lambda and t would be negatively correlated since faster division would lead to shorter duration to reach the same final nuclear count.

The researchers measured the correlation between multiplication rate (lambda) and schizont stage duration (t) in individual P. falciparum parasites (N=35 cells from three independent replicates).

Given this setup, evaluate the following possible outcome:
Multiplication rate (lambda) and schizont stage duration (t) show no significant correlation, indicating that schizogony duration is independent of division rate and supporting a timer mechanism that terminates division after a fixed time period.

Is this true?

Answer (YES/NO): NO